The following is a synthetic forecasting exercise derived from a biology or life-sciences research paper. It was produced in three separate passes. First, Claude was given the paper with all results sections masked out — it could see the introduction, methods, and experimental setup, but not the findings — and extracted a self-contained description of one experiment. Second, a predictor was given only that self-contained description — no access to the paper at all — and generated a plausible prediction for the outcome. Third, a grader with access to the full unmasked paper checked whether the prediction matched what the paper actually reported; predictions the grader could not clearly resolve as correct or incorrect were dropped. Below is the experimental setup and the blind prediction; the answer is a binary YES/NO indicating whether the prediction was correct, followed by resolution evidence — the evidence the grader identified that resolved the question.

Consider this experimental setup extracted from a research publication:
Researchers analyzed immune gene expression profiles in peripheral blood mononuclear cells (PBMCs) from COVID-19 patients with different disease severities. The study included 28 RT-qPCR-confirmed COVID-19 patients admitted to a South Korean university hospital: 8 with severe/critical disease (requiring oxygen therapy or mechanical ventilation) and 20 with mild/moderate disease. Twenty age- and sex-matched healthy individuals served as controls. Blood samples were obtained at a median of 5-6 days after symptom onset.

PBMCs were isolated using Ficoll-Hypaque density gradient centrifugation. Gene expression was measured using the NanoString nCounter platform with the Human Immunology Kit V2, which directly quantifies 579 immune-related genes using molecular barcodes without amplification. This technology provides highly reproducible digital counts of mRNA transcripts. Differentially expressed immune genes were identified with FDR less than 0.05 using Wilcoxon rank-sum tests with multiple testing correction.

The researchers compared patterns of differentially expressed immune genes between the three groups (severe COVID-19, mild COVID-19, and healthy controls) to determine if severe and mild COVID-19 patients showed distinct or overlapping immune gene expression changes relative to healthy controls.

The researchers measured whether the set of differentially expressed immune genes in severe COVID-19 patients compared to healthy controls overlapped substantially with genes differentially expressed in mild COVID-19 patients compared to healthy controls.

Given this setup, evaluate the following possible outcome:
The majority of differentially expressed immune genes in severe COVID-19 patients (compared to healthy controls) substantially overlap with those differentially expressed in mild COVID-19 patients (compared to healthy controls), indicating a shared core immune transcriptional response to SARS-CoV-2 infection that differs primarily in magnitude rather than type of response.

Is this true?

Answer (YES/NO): YES